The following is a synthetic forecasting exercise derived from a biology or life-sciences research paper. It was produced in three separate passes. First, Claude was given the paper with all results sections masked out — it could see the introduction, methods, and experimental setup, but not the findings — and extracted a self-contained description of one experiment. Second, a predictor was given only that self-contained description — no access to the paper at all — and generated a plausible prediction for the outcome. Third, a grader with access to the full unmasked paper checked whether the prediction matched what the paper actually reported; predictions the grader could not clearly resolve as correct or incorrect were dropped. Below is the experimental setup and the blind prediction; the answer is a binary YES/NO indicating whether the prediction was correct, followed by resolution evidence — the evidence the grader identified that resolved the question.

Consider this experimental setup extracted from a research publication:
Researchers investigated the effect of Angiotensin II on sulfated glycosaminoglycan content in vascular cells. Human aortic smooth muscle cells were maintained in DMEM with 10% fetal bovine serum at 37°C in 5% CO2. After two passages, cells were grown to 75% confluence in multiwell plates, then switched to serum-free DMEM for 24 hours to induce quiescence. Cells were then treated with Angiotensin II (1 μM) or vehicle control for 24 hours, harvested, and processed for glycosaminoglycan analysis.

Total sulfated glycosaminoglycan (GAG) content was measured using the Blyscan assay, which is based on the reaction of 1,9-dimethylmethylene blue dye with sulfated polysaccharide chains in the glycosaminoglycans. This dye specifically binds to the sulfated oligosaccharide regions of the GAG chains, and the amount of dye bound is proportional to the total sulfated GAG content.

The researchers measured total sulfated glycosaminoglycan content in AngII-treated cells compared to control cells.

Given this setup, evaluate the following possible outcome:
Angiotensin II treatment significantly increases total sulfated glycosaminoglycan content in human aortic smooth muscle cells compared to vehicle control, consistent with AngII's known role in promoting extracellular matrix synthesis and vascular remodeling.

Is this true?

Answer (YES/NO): YES